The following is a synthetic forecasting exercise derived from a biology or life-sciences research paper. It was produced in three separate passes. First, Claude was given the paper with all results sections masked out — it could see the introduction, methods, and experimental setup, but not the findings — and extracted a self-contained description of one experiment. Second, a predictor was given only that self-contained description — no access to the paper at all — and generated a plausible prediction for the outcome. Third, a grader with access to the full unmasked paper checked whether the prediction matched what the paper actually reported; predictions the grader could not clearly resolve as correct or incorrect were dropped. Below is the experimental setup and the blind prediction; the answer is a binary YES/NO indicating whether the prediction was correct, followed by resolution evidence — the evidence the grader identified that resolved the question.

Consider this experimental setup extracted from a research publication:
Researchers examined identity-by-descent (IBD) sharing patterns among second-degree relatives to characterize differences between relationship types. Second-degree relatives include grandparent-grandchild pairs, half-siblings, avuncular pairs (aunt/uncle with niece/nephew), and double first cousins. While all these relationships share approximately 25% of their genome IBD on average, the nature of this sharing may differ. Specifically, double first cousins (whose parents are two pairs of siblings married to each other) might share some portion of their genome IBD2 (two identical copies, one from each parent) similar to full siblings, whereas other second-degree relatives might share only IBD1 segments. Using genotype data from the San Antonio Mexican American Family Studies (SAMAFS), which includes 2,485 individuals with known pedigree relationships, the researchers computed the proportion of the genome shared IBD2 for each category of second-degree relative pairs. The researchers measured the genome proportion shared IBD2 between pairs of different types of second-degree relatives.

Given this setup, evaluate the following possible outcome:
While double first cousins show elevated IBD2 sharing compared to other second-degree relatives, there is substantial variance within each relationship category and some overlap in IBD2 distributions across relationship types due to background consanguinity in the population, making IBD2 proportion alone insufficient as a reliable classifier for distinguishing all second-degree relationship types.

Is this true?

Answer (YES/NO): NO